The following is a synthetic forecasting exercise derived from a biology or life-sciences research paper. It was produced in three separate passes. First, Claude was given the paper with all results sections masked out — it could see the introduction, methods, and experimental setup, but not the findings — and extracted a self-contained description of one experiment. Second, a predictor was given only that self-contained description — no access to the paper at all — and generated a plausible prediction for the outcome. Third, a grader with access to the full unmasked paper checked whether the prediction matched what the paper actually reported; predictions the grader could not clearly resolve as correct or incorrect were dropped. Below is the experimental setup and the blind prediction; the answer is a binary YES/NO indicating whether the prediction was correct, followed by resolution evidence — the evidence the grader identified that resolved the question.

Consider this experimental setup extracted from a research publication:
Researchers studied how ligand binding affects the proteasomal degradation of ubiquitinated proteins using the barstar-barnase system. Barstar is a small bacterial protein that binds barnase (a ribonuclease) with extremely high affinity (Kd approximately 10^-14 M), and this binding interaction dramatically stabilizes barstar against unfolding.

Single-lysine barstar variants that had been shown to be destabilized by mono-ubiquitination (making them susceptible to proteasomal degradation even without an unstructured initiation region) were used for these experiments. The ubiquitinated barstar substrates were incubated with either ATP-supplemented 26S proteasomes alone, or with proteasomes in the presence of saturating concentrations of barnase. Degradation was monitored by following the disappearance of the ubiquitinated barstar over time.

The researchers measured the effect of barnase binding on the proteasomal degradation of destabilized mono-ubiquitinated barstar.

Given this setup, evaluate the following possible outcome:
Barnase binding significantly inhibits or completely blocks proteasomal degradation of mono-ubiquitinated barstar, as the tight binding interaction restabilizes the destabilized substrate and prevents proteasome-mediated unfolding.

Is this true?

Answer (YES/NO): YES